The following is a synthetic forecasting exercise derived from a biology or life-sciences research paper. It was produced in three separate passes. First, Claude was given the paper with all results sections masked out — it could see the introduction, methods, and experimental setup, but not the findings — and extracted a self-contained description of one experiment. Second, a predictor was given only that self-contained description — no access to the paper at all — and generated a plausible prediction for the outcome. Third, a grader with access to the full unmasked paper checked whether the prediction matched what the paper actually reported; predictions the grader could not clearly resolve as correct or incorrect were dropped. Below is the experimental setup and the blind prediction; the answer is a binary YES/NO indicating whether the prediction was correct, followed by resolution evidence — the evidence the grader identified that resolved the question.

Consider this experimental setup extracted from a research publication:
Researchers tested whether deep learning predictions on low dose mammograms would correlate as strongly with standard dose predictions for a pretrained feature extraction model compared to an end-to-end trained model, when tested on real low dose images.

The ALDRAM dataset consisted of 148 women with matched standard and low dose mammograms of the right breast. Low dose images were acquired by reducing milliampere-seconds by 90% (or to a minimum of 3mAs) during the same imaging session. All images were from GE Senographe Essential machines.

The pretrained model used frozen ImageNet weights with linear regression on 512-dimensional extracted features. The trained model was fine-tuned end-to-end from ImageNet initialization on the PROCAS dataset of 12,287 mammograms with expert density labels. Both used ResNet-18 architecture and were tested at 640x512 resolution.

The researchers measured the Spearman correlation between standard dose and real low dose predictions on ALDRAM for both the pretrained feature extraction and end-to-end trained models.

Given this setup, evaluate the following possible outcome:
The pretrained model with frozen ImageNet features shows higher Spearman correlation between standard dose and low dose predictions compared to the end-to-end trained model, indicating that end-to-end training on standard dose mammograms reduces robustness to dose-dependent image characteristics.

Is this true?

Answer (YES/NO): NO